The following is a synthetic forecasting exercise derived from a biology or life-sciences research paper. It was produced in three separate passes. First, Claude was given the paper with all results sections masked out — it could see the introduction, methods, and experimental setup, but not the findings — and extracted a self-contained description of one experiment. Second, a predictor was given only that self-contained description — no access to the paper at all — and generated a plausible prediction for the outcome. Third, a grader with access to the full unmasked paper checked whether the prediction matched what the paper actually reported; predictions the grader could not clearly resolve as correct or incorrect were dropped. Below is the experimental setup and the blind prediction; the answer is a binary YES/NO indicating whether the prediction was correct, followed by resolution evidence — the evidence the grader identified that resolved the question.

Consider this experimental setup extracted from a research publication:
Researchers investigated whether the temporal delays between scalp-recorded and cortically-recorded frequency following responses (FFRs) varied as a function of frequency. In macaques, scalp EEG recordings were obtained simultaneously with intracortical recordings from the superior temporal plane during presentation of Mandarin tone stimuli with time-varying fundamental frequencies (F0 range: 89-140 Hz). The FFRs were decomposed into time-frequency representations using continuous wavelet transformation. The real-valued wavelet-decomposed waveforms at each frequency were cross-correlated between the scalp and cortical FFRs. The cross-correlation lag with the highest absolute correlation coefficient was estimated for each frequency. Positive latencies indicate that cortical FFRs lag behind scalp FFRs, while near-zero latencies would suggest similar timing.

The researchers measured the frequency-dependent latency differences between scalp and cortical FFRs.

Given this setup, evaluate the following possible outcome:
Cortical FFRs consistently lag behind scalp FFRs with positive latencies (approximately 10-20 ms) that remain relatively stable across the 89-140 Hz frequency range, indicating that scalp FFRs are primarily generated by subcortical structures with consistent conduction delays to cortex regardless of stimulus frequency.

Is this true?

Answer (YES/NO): NO